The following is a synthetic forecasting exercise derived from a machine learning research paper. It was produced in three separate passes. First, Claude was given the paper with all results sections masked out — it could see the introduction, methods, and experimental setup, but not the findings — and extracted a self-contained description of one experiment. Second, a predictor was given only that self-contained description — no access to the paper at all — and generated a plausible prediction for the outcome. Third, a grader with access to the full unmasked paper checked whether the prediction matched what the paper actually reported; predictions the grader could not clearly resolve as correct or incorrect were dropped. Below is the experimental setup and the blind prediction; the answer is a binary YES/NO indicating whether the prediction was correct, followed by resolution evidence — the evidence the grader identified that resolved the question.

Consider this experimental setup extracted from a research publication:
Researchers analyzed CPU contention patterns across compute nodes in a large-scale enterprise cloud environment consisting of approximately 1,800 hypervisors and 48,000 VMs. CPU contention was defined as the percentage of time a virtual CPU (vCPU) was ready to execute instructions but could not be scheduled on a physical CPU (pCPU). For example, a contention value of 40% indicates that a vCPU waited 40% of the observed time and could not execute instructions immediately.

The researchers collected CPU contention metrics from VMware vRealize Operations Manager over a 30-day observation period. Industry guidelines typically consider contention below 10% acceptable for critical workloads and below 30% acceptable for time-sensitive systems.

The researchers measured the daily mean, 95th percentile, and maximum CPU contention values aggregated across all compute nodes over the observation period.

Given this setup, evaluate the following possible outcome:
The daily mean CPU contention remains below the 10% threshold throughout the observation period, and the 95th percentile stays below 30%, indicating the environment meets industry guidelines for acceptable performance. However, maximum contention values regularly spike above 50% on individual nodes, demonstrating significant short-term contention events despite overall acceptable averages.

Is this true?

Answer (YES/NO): NO